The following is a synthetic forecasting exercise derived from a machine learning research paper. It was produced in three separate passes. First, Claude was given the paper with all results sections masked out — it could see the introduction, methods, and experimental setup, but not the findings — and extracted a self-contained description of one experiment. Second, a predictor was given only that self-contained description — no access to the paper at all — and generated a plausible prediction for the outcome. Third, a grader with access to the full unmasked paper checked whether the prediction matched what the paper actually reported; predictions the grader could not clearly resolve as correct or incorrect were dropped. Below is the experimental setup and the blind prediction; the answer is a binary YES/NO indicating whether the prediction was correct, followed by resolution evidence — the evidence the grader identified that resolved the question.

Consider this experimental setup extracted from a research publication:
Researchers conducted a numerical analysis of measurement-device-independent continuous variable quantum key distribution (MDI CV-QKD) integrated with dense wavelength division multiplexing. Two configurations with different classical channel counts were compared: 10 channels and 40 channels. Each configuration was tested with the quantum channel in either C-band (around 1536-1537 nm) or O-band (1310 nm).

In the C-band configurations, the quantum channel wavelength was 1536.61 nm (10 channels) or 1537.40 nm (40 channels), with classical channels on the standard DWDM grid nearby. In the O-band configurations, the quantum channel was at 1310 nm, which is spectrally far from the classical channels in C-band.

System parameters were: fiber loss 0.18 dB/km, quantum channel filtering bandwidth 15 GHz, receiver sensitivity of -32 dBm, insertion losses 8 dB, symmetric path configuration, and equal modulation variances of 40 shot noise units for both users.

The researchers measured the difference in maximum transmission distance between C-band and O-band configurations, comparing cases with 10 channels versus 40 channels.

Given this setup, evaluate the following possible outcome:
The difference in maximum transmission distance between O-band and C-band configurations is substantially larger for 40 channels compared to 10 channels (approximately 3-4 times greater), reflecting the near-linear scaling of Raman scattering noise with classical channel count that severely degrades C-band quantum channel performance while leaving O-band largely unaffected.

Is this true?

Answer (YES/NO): NO